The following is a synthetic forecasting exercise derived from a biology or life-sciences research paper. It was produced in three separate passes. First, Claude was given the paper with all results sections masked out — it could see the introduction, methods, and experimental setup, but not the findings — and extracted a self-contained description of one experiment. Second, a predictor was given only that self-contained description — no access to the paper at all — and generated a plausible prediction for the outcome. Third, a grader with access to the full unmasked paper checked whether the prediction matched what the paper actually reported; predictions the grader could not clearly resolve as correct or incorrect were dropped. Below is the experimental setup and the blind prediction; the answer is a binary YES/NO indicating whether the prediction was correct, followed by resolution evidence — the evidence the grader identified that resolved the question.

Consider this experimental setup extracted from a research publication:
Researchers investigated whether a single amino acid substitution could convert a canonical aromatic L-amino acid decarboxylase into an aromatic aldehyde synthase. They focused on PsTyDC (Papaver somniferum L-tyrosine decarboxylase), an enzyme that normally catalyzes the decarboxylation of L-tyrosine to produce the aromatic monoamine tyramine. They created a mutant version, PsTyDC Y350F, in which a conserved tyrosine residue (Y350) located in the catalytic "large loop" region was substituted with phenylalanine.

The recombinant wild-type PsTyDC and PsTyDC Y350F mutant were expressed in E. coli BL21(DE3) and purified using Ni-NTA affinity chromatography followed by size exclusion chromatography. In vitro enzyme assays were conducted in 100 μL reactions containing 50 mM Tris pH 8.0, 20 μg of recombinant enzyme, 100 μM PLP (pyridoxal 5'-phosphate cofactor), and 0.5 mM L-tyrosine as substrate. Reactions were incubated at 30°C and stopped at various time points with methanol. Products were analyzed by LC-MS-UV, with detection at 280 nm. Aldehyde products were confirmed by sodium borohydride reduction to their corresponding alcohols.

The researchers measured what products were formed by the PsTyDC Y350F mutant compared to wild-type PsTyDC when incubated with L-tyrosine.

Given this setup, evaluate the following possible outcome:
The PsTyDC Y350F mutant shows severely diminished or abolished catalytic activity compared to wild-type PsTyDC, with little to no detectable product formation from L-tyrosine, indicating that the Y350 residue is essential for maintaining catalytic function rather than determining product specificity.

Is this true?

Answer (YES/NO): NO